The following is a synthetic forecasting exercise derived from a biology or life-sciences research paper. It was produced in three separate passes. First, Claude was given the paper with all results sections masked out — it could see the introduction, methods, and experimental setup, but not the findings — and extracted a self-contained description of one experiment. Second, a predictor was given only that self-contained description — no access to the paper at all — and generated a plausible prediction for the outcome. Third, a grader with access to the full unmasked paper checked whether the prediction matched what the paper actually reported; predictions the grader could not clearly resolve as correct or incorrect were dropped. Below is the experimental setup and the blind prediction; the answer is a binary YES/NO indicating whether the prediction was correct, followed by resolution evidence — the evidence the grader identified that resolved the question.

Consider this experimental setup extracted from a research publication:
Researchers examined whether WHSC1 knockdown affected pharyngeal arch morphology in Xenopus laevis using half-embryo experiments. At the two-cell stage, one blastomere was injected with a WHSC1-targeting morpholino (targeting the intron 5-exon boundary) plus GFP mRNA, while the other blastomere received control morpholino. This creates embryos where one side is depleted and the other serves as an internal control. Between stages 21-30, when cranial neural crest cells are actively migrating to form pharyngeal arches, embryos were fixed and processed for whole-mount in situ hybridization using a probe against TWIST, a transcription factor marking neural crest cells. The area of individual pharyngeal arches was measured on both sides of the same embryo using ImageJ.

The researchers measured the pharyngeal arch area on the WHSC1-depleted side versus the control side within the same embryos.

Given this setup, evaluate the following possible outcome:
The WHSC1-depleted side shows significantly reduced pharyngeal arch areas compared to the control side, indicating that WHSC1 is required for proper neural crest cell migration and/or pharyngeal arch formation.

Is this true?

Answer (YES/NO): YES